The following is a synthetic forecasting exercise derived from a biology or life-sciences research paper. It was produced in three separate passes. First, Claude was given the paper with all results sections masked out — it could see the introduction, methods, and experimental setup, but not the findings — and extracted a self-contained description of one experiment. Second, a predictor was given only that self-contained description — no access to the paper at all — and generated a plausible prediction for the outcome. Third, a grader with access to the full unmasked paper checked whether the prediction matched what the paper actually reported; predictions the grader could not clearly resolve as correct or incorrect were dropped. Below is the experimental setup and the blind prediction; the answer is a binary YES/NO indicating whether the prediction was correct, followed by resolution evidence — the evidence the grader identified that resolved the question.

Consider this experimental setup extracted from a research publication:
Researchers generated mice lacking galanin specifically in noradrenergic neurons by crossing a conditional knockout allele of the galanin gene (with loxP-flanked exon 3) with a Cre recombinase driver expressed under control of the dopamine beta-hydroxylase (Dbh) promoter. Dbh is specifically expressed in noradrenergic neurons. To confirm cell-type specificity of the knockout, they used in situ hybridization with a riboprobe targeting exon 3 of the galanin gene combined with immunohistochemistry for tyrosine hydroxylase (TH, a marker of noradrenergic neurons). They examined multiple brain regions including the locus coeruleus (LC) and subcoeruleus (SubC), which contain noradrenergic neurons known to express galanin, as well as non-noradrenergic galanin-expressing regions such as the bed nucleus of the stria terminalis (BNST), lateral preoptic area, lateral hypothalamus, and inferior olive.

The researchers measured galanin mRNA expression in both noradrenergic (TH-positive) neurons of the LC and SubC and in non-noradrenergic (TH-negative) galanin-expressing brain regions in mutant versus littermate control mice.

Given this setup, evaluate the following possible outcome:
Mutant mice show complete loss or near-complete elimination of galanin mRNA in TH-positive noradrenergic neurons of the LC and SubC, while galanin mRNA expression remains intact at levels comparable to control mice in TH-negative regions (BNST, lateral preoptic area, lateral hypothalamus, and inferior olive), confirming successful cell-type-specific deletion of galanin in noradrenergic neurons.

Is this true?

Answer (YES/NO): YES